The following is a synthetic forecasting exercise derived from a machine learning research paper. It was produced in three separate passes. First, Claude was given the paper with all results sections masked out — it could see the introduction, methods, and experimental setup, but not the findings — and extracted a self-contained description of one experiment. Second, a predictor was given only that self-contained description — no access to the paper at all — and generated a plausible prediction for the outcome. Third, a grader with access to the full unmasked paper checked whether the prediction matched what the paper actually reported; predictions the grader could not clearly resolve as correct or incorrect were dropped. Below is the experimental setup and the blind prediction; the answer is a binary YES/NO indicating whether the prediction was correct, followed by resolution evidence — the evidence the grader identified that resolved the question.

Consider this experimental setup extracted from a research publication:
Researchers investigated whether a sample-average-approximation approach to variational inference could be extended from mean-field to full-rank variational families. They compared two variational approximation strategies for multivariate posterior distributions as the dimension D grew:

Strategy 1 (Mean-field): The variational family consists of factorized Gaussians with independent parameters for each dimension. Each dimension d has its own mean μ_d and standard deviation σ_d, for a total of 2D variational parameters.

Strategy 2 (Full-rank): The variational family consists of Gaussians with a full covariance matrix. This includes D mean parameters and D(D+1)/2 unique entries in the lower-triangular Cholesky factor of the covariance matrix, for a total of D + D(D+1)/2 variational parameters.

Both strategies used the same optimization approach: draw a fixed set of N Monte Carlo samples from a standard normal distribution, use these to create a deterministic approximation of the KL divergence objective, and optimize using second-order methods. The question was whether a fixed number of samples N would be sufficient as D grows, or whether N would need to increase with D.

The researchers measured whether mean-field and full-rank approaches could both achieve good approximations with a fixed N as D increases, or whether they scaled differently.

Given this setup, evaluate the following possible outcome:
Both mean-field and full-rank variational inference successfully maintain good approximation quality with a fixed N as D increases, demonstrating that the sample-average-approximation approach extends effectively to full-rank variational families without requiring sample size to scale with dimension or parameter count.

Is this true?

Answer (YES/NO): NO